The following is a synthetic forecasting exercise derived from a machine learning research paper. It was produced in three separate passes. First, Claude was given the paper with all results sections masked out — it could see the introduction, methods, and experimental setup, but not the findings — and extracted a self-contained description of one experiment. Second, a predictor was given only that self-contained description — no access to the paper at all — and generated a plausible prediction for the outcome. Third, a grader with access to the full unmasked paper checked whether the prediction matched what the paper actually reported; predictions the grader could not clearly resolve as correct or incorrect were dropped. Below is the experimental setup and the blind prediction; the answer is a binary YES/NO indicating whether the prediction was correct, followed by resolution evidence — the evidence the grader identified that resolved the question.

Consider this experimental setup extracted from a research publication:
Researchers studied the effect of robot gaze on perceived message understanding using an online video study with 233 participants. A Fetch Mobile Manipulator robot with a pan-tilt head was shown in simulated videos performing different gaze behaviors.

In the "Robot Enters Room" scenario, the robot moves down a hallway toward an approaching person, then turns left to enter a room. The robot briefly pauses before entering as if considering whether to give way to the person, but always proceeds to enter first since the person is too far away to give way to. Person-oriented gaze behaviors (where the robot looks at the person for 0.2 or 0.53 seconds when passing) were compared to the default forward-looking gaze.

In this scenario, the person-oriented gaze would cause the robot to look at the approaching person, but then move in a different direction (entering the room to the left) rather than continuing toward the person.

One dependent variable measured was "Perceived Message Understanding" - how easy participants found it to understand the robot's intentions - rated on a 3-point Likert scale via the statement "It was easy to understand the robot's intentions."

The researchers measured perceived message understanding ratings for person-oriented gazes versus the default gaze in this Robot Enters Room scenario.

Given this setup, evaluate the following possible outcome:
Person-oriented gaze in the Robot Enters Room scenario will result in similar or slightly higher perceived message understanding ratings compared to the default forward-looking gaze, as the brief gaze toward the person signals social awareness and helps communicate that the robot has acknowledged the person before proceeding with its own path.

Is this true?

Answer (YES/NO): YES